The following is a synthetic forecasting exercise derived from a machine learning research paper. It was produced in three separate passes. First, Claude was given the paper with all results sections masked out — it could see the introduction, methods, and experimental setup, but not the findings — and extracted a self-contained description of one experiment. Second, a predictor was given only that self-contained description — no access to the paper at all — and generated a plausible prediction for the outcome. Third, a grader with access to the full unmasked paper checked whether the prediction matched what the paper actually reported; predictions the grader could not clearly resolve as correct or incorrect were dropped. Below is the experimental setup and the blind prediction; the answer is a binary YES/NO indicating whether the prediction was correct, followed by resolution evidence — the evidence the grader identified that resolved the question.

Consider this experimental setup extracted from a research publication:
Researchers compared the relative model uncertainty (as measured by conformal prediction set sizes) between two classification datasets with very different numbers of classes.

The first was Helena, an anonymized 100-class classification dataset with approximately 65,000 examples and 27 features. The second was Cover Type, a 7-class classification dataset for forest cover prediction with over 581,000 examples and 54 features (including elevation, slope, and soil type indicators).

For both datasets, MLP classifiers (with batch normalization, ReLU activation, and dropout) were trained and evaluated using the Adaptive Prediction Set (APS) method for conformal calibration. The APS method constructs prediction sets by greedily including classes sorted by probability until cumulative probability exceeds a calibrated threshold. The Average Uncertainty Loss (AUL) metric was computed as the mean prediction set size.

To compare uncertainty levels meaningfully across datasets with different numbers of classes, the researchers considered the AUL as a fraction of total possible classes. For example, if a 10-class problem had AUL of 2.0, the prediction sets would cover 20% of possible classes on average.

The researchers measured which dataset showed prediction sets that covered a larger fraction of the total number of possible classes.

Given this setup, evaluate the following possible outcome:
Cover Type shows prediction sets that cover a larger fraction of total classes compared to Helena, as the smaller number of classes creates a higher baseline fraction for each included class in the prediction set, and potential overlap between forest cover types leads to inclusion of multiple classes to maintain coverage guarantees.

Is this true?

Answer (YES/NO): NO